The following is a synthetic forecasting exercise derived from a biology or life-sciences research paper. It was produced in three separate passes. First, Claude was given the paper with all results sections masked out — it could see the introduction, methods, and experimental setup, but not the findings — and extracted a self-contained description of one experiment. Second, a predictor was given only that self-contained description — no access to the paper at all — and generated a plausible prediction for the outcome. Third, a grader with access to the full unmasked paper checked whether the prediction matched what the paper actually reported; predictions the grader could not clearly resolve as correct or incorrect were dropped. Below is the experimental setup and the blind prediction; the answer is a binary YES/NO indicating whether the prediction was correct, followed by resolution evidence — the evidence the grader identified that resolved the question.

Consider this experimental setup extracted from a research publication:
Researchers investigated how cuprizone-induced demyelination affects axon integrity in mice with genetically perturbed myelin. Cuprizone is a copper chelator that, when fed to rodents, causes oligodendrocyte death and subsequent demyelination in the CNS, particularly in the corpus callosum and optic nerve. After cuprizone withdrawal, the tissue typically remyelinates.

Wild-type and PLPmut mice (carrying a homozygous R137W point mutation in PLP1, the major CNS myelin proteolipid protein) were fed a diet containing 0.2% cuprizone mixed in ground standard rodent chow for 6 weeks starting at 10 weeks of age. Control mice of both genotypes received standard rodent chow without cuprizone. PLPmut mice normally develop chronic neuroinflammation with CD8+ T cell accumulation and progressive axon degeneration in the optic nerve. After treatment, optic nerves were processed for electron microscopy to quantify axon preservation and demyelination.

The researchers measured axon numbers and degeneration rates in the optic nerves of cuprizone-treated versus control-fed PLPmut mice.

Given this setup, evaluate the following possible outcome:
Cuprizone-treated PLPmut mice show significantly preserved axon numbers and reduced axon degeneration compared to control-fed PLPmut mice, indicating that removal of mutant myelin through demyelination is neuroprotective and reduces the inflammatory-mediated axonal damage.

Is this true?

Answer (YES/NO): YES